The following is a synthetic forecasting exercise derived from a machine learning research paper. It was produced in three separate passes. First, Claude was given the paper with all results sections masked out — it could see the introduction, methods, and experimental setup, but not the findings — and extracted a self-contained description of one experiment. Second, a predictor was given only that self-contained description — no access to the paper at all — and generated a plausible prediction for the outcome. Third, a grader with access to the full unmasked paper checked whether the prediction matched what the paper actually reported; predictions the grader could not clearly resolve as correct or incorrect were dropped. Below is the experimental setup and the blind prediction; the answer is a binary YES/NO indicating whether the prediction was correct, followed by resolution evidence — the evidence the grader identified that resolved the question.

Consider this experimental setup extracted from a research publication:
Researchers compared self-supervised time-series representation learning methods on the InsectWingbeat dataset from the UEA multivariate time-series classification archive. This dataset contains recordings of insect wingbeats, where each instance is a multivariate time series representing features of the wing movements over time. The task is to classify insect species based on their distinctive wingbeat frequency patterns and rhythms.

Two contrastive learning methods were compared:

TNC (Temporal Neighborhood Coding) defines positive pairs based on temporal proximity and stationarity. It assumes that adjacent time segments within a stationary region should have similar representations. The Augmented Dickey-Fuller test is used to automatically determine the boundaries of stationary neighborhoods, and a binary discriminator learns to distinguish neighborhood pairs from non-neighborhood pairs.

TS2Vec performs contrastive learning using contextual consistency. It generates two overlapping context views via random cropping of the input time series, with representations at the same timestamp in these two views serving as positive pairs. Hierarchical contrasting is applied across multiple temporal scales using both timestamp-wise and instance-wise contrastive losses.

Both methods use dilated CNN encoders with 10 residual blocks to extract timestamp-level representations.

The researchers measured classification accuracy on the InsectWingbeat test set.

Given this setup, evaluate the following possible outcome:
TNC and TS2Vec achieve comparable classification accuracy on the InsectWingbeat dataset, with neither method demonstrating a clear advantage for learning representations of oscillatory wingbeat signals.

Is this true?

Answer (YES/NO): YES